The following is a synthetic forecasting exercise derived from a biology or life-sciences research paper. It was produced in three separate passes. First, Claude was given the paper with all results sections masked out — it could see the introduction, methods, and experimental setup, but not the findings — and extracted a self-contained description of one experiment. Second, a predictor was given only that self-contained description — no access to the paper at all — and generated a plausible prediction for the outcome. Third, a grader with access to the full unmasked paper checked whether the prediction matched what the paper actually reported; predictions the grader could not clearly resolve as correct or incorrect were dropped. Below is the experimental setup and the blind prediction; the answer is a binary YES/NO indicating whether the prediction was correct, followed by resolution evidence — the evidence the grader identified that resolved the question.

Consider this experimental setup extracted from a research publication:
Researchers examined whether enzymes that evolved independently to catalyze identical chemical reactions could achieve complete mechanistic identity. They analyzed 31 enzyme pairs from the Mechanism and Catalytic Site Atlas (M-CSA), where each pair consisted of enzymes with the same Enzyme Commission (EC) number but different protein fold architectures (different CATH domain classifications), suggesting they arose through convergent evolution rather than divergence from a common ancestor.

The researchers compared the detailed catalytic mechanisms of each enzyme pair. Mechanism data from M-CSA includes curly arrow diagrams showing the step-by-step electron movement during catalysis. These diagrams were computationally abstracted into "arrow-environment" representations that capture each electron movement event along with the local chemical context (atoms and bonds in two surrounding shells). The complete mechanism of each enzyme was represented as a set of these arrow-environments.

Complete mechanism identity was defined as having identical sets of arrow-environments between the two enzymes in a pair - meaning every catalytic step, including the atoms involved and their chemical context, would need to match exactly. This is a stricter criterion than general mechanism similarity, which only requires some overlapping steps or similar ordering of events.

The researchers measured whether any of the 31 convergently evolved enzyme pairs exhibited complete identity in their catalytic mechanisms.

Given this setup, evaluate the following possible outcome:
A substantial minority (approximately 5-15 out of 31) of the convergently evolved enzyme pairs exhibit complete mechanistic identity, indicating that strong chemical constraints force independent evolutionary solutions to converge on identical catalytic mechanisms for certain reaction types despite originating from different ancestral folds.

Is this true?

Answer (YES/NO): NO